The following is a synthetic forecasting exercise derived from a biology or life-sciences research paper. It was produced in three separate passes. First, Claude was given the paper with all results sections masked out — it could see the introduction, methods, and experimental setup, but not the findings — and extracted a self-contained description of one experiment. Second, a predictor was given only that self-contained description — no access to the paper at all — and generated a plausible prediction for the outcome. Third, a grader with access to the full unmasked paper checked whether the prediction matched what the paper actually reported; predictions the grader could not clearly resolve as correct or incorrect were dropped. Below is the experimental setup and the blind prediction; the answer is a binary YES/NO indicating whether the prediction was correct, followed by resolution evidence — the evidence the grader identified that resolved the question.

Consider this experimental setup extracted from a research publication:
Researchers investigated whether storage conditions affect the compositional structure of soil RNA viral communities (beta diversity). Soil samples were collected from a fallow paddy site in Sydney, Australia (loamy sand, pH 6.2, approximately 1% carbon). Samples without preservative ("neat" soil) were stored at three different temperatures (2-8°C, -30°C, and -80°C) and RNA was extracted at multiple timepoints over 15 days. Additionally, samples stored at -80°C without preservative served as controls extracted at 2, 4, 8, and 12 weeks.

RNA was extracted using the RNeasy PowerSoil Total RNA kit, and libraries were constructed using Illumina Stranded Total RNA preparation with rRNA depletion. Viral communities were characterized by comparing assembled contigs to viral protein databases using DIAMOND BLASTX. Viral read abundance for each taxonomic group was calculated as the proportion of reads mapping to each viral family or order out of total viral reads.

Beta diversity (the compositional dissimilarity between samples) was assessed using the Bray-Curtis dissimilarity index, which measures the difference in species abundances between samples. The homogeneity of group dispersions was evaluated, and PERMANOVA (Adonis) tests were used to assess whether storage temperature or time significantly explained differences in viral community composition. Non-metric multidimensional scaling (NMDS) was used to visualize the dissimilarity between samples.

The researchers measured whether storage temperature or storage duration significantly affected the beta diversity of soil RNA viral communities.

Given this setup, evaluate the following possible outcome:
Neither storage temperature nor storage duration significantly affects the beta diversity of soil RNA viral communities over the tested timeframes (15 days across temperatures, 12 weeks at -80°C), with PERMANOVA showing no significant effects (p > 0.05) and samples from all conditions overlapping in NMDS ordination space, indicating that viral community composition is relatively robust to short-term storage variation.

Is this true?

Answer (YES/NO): YES